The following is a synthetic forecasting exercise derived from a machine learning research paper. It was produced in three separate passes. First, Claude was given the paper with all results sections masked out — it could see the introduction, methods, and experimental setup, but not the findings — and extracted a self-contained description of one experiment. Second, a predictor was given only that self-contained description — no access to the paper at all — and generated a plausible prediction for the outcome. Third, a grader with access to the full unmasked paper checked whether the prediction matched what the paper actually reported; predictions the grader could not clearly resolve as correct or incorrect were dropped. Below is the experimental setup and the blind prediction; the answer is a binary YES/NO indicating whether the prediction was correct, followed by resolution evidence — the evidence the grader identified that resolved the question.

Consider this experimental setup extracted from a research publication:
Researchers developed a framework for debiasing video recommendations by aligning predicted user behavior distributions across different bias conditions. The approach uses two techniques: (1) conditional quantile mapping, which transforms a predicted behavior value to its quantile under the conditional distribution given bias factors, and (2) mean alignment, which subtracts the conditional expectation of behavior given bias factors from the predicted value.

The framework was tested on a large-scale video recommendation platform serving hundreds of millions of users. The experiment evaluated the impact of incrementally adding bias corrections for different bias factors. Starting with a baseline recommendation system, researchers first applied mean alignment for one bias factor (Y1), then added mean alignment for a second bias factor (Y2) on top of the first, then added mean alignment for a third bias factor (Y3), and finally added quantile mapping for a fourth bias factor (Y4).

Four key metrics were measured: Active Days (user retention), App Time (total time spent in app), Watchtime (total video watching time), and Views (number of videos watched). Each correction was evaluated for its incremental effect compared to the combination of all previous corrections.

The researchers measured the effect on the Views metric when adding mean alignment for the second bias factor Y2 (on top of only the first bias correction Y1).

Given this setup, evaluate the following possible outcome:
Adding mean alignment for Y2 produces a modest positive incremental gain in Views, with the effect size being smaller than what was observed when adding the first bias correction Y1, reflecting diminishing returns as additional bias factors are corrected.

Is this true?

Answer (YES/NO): NO